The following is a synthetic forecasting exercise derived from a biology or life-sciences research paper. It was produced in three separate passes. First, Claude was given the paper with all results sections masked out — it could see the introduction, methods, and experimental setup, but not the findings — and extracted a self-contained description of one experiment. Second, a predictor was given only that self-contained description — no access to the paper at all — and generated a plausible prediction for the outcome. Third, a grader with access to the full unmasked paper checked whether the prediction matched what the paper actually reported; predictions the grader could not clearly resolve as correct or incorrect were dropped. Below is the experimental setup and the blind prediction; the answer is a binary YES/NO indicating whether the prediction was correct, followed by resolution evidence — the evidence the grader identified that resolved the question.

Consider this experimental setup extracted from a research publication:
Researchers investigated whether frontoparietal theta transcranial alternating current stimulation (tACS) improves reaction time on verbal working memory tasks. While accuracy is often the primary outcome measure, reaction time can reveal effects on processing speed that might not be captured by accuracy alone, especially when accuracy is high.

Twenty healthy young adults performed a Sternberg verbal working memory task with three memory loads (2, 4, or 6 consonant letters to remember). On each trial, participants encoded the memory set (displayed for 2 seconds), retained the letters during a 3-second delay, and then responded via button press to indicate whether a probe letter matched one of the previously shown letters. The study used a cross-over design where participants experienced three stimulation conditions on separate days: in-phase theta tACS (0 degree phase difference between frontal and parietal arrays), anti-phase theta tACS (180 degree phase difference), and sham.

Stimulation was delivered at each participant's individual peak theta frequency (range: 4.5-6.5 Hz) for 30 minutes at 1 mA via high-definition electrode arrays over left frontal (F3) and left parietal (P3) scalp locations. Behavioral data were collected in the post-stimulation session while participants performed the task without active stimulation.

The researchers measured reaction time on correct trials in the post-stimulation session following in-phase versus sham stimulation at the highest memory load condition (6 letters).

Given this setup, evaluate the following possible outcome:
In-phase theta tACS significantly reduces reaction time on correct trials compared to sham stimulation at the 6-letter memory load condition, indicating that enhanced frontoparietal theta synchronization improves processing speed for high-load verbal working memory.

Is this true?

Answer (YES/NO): NO